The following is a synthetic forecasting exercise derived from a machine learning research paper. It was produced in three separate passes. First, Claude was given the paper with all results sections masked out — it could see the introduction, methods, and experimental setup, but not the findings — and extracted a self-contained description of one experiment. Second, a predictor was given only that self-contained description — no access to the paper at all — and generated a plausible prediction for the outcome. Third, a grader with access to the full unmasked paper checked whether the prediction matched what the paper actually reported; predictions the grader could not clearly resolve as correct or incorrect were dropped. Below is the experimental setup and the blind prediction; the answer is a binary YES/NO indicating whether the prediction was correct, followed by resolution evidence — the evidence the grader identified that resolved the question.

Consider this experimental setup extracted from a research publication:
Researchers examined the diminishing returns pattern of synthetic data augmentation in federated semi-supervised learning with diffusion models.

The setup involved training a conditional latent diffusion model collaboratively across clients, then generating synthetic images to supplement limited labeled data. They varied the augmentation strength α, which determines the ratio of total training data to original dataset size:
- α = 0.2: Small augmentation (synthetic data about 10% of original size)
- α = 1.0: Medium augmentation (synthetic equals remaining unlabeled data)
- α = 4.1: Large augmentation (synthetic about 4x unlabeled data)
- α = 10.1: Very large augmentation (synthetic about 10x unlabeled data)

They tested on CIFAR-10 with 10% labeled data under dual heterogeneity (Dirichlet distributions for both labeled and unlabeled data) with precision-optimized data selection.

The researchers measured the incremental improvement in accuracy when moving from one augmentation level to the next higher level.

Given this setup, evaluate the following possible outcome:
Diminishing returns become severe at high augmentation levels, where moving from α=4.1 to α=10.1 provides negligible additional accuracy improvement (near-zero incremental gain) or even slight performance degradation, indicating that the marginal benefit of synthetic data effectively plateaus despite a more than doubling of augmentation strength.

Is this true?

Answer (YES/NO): NO